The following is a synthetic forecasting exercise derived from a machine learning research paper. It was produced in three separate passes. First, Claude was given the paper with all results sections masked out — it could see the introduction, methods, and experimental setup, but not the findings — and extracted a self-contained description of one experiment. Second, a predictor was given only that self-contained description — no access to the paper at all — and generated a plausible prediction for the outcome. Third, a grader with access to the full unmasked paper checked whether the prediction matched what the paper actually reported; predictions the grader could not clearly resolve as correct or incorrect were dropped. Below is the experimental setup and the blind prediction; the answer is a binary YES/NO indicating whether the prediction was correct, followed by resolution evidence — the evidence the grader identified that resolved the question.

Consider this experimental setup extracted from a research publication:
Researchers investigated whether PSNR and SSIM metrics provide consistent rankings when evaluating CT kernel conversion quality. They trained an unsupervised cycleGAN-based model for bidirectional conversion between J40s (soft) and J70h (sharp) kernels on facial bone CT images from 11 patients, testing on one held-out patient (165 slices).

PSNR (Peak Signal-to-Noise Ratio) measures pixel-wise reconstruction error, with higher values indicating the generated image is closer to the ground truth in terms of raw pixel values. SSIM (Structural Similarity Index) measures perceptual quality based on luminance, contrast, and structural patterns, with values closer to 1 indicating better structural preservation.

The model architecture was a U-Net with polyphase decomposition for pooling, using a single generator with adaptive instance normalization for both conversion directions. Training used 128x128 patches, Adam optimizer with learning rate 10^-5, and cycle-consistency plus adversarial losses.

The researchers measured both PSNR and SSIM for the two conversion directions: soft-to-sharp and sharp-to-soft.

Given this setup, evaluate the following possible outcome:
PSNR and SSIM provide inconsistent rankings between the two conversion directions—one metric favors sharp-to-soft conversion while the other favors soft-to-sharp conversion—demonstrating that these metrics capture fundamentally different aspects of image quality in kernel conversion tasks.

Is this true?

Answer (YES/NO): YES